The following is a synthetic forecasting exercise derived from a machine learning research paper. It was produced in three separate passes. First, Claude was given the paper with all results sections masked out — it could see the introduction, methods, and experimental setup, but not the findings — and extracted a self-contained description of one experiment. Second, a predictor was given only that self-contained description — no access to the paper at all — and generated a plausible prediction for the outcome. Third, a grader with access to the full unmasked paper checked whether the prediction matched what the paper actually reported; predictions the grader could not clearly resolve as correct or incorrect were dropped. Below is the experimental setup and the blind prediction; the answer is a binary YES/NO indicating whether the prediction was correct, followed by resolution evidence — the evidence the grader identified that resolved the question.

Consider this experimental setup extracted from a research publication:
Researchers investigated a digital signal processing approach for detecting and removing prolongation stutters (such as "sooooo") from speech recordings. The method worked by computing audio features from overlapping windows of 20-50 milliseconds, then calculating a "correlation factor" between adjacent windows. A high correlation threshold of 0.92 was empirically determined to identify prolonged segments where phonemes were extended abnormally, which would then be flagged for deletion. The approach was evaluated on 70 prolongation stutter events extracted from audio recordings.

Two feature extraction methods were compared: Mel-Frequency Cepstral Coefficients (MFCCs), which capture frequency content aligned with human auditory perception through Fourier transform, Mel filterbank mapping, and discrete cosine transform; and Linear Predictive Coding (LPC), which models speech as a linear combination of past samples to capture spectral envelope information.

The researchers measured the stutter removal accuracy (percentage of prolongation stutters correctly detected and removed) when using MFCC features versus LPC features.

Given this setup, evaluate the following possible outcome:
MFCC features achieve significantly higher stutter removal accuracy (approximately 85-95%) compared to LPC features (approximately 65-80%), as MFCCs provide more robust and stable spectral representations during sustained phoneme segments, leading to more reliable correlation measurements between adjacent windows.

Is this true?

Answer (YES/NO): NO